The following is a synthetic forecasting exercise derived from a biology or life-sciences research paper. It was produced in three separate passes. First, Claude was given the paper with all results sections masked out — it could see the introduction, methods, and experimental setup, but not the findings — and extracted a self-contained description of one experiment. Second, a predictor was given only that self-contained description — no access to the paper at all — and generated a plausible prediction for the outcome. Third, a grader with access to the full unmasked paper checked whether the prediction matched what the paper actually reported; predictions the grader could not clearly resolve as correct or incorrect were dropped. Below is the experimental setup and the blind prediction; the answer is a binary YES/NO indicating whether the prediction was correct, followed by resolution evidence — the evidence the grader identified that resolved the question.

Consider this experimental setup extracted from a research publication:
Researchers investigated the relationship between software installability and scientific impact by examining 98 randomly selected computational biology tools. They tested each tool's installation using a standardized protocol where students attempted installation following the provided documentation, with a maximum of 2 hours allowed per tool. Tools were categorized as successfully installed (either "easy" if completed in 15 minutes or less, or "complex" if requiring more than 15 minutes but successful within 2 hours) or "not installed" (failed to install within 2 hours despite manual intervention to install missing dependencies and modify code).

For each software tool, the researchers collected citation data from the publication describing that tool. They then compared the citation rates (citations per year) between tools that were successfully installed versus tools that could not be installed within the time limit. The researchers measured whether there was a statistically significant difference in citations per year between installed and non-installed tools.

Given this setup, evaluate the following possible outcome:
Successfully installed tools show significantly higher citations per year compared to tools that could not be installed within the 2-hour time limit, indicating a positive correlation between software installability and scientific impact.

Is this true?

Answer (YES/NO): YES